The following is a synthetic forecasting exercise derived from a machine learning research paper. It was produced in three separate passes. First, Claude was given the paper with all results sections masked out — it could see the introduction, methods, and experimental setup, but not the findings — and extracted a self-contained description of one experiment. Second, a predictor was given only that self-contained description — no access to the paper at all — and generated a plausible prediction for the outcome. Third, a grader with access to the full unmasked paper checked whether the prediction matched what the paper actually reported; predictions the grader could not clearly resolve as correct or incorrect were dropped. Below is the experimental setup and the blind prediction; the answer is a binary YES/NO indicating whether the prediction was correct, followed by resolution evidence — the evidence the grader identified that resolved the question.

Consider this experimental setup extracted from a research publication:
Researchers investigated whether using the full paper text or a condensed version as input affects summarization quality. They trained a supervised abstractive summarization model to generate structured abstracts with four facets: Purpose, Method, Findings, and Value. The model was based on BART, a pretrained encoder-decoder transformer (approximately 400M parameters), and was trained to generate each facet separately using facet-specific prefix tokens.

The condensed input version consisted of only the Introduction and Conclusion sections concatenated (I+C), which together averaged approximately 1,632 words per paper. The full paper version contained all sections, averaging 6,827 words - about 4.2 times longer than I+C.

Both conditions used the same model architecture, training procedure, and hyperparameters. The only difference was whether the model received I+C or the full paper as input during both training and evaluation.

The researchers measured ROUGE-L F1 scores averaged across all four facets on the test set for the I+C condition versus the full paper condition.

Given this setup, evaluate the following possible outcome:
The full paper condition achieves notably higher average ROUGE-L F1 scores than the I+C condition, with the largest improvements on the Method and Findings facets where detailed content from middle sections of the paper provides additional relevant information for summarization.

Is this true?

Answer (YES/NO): NO